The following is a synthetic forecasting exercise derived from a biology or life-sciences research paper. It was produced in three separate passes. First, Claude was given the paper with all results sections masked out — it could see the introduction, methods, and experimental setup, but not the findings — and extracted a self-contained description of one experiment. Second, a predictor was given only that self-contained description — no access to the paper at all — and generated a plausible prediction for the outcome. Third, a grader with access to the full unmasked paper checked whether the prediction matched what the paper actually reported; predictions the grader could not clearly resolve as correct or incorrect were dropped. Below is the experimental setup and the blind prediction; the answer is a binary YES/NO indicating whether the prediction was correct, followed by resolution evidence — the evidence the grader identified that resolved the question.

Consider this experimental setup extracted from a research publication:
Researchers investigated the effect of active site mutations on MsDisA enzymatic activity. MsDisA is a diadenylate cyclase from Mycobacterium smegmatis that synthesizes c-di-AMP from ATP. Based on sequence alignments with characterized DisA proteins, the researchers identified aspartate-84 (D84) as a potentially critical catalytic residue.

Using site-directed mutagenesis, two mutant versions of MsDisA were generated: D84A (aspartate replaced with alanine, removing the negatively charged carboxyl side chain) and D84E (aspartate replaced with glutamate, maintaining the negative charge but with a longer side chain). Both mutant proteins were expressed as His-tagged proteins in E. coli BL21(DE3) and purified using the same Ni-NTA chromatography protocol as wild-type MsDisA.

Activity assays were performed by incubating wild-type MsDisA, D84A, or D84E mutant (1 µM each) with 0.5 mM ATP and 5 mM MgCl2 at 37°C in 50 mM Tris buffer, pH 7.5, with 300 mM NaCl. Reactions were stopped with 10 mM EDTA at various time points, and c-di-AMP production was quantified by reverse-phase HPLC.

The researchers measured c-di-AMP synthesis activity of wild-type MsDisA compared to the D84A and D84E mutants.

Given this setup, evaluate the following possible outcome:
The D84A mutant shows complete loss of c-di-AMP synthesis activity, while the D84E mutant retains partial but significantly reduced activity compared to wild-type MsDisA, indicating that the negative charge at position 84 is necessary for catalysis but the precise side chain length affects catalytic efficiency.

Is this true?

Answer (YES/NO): NO